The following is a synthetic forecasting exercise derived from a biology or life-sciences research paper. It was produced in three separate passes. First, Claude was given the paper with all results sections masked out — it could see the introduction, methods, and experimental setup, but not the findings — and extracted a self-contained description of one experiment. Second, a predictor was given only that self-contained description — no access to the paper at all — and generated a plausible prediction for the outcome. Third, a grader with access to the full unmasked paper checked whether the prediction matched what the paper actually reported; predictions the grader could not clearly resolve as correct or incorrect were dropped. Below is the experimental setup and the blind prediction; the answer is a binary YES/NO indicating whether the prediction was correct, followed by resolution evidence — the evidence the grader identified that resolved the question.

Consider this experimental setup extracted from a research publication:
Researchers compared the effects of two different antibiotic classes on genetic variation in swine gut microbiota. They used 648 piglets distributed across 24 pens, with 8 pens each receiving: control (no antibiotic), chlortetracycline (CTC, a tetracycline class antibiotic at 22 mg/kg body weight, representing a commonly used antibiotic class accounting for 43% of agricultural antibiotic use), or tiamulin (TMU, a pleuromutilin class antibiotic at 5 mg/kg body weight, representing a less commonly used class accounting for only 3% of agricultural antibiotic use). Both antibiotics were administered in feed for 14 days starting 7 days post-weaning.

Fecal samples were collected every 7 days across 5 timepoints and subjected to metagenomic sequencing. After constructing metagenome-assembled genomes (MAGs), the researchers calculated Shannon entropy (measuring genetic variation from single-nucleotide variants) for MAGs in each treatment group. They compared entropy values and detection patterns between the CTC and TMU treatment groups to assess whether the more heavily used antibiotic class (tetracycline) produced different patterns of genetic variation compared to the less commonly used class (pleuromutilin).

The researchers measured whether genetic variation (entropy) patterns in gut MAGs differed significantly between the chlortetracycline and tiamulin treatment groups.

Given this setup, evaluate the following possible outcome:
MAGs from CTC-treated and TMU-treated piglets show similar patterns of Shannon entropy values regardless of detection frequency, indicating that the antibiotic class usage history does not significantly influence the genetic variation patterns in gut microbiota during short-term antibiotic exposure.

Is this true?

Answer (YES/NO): NO